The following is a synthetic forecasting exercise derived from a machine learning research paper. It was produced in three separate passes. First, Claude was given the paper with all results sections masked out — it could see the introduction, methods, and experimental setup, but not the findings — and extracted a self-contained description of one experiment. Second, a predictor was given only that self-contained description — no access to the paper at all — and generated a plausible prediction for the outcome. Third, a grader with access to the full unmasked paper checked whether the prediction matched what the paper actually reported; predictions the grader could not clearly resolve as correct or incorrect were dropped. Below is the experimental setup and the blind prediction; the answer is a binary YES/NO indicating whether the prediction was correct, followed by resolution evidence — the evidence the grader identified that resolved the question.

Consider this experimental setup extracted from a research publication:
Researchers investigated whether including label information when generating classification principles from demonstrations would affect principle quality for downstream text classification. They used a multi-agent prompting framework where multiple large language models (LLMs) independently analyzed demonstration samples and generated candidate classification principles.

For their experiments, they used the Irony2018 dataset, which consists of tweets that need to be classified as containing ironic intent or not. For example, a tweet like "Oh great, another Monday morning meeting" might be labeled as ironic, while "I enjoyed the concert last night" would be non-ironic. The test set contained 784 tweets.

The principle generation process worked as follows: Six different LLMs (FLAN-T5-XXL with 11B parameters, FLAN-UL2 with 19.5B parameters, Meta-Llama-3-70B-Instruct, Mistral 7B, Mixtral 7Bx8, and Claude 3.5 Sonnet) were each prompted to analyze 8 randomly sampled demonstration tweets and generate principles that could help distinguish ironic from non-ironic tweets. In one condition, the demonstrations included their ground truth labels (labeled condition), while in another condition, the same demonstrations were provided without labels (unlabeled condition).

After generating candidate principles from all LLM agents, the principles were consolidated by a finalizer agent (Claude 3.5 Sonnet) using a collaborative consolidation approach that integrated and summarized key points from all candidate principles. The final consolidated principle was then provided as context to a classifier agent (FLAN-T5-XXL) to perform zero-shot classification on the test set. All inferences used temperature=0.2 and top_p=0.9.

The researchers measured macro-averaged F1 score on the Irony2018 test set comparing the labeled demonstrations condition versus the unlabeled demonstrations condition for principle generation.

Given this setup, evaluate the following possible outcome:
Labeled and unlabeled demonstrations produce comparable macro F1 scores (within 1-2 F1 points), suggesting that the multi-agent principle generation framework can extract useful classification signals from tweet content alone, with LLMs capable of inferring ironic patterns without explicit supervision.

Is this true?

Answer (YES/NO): NO